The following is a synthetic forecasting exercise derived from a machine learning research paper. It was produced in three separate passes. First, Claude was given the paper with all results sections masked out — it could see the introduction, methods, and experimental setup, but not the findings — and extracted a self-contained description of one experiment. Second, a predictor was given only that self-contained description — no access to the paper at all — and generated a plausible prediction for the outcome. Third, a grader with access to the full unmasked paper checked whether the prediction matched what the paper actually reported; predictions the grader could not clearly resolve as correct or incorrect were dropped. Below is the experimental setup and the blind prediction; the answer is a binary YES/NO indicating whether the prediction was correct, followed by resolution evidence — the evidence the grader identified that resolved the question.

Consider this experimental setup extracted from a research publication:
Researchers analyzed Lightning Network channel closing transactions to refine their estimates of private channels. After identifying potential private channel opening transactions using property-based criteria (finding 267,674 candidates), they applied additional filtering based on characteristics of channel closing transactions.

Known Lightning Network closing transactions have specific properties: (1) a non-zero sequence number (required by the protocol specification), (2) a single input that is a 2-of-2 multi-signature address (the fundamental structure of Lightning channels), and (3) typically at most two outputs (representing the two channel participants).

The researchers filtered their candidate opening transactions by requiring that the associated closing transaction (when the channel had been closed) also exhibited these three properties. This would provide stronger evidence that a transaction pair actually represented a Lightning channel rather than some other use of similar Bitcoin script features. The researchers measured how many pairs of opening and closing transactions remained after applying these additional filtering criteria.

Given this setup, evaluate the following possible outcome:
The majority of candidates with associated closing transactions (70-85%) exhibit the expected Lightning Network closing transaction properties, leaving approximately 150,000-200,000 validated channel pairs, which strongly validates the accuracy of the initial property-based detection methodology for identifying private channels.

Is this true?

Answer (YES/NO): NO